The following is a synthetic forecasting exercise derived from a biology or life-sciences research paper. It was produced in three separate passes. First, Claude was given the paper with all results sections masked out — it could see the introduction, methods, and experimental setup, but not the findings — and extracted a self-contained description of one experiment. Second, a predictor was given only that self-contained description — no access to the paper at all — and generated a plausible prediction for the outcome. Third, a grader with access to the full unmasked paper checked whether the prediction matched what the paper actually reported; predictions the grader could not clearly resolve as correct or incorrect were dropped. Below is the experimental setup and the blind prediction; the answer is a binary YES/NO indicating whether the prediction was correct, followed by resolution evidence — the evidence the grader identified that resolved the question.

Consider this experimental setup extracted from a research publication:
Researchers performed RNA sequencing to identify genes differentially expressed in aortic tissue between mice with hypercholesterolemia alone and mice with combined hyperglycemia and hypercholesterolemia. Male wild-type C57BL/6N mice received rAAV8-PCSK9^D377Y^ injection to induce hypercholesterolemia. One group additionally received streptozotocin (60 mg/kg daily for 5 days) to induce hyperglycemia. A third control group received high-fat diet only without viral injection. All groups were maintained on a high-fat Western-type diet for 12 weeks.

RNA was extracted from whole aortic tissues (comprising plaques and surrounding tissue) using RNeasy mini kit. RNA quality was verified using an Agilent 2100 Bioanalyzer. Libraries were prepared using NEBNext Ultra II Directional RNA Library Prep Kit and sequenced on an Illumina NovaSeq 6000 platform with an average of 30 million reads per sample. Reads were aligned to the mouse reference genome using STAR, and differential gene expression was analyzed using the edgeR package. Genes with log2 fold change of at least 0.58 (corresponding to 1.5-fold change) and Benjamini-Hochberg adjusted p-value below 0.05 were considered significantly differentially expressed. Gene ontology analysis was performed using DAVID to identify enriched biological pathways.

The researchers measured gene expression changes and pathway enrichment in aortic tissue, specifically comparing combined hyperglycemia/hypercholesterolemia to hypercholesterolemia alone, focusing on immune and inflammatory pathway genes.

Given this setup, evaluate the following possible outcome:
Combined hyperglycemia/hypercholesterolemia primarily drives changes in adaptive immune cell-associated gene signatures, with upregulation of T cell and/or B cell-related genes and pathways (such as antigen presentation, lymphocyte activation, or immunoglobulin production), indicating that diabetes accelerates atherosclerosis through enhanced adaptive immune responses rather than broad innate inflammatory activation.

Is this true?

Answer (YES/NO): NO